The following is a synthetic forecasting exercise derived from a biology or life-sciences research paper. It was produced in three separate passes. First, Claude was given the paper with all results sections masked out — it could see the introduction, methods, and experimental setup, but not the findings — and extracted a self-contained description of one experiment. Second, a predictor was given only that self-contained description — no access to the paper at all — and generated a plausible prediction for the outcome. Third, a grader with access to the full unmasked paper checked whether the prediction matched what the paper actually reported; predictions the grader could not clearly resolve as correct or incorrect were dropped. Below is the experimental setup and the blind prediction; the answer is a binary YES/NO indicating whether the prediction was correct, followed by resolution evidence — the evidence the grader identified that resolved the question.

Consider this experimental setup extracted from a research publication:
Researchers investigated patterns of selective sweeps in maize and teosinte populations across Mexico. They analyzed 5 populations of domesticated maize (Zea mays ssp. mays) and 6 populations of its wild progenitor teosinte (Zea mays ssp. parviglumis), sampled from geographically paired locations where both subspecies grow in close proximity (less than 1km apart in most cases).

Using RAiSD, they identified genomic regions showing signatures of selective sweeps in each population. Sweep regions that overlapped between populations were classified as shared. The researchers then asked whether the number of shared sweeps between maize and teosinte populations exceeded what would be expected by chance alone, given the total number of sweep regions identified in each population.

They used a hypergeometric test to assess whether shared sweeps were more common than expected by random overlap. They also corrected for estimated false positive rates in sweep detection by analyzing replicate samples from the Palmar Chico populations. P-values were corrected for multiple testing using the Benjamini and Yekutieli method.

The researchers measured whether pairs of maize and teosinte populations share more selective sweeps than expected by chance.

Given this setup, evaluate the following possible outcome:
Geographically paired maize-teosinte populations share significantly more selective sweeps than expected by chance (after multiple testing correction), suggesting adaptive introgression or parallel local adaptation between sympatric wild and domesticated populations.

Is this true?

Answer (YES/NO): NO